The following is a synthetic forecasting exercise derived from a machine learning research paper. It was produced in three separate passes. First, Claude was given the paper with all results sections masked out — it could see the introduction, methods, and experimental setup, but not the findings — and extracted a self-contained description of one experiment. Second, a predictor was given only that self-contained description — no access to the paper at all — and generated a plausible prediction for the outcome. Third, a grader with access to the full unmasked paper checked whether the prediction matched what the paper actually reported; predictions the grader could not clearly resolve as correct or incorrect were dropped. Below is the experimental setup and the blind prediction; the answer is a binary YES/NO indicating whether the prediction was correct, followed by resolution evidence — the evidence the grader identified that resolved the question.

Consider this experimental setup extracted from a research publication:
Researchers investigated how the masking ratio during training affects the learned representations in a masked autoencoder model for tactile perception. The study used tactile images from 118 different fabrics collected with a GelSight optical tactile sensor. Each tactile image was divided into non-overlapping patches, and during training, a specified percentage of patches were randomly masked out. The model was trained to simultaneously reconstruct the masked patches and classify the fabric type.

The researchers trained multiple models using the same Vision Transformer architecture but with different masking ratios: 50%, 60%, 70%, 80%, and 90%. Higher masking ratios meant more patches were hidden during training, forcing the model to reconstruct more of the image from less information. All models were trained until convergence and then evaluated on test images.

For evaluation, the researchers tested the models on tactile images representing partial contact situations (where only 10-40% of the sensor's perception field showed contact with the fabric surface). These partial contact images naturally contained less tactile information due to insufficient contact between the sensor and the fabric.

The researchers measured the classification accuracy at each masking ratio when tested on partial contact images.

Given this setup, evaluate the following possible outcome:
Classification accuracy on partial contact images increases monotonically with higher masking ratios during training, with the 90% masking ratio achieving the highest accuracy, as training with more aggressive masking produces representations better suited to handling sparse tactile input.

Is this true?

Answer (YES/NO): NO